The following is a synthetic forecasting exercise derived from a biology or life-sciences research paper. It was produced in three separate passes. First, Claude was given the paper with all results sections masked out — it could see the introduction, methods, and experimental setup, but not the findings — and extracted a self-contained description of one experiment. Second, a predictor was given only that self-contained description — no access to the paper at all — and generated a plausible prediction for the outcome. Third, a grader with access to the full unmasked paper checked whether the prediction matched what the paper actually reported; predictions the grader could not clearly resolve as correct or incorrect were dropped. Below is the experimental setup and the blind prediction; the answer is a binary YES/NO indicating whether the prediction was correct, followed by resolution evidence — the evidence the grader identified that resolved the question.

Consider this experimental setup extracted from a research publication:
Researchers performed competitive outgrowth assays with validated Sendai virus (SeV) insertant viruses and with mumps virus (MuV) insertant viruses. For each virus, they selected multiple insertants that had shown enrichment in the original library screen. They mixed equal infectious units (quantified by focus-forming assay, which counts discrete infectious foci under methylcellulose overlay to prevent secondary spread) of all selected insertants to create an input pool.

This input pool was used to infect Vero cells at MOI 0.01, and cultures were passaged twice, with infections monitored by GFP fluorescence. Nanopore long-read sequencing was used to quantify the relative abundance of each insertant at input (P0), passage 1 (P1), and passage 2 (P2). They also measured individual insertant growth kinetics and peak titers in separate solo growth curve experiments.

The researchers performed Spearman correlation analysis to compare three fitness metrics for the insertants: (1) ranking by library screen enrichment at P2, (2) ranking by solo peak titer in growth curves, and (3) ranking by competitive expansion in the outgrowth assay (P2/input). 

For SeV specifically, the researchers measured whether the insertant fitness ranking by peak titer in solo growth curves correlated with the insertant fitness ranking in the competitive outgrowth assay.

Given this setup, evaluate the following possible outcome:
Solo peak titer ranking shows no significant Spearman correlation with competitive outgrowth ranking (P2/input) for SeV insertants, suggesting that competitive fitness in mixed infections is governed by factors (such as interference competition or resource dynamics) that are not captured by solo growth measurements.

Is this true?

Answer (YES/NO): NO